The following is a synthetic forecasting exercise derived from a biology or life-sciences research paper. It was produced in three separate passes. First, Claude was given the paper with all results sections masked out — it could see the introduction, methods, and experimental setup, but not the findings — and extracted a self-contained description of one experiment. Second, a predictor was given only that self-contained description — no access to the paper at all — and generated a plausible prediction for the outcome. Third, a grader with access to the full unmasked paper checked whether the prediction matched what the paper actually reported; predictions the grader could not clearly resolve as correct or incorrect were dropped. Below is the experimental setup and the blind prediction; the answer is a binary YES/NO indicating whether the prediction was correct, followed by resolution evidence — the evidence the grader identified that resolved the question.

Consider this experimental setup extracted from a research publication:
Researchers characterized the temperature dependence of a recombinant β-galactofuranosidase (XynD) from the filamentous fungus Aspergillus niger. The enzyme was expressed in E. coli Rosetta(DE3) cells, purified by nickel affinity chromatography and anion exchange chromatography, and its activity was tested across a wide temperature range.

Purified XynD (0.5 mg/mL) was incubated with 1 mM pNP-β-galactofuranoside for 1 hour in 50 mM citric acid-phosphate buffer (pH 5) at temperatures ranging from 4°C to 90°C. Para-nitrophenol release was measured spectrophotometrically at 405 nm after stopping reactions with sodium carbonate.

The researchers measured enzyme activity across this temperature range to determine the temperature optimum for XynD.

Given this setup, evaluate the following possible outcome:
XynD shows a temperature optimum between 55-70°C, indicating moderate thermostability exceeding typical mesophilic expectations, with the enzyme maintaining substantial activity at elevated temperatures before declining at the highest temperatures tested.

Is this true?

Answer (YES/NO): NO